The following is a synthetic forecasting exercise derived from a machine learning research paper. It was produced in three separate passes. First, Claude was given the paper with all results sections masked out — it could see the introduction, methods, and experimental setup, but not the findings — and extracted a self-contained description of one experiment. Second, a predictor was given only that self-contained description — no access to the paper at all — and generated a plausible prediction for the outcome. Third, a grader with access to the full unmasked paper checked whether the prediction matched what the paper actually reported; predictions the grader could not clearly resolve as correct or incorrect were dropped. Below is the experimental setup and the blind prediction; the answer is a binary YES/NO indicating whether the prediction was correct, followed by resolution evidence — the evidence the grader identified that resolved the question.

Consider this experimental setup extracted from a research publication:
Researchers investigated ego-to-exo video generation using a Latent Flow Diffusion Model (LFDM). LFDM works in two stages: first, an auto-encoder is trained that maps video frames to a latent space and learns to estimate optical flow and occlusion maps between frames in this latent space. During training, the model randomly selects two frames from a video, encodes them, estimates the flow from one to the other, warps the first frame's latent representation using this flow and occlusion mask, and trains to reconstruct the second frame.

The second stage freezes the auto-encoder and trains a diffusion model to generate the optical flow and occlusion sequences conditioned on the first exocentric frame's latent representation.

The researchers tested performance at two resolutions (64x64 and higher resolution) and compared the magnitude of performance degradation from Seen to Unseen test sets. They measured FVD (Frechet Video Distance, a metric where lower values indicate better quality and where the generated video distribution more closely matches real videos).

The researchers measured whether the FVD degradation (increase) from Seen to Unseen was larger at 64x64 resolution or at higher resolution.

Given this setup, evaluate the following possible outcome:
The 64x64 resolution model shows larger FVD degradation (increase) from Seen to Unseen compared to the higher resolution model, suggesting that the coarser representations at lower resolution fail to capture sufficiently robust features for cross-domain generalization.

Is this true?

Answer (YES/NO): NO